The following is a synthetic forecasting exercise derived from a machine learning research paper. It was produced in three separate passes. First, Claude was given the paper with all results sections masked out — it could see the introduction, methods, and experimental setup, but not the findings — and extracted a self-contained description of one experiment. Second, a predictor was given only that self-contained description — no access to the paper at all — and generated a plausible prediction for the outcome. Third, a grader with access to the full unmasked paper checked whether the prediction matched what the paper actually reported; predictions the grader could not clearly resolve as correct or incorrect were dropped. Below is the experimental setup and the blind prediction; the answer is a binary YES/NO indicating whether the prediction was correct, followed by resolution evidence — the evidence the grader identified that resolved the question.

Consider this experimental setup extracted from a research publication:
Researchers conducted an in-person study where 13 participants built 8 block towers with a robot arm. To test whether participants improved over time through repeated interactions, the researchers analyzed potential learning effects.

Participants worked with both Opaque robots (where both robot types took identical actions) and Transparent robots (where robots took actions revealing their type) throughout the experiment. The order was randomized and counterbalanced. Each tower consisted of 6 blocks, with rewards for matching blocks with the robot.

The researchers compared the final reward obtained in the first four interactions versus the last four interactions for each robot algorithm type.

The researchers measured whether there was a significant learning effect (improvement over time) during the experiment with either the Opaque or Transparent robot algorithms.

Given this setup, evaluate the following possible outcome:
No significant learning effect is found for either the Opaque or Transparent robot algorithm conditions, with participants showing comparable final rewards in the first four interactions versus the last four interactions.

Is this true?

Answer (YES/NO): YES